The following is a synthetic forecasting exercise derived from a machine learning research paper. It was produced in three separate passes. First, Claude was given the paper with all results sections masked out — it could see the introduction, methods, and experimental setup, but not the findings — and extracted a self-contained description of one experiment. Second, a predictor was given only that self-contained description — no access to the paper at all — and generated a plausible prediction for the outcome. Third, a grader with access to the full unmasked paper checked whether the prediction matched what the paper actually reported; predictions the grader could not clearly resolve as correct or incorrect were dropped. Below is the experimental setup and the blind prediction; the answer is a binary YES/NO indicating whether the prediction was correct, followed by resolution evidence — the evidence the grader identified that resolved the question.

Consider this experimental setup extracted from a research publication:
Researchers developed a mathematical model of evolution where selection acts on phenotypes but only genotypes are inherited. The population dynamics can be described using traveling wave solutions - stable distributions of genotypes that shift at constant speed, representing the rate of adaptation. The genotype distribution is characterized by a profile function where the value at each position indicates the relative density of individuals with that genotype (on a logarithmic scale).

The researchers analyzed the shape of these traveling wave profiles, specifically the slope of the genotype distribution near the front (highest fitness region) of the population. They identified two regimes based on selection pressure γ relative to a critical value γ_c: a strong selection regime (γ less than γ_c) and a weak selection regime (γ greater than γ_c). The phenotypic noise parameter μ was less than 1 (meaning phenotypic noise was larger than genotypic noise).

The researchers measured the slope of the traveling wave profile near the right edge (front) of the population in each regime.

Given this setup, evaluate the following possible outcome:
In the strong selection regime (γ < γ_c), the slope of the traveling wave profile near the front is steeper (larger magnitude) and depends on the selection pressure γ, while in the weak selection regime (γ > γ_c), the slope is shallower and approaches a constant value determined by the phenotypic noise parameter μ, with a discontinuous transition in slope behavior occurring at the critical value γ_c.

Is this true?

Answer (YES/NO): NO